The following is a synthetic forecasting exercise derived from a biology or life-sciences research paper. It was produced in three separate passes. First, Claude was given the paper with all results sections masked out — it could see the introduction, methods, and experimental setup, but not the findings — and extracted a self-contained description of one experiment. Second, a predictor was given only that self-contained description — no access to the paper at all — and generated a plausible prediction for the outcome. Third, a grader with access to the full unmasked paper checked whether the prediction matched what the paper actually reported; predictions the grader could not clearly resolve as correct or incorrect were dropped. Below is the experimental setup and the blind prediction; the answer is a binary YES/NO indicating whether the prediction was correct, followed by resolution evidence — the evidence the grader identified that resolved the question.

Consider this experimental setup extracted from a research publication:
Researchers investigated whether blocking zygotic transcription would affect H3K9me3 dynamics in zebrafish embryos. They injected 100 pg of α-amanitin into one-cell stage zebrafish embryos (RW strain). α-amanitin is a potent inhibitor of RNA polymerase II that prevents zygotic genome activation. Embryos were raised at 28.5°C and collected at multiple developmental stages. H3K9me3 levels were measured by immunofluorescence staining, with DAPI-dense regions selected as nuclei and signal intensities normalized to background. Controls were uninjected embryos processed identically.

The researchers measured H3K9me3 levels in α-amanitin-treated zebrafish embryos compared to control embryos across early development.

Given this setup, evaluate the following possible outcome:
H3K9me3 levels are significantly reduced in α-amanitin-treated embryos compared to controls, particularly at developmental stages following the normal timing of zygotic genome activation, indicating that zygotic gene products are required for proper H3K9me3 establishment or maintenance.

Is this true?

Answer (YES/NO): NO